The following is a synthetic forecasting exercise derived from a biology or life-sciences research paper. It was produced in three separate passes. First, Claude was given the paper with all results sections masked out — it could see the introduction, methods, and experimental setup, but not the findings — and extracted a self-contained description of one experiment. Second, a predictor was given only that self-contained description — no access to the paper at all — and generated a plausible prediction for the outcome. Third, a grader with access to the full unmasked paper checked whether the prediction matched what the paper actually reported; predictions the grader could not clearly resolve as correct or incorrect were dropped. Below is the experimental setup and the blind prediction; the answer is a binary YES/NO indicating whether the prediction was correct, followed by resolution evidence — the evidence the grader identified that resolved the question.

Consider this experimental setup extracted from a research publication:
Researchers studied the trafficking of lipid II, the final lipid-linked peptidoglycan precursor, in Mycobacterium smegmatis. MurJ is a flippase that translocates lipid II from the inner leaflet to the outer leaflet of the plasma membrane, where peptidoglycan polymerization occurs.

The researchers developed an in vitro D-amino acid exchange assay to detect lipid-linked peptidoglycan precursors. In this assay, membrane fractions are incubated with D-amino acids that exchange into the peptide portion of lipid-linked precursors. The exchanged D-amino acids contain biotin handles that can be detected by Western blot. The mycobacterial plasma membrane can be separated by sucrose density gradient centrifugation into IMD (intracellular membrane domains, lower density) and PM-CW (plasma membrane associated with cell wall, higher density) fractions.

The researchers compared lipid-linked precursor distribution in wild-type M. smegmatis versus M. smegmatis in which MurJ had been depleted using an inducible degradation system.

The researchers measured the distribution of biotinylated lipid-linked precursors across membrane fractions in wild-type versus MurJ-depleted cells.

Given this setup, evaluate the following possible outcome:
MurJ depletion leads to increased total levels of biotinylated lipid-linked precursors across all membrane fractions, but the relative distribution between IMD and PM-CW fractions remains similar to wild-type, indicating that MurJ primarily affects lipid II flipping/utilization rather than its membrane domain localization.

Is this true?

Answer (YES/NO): NO